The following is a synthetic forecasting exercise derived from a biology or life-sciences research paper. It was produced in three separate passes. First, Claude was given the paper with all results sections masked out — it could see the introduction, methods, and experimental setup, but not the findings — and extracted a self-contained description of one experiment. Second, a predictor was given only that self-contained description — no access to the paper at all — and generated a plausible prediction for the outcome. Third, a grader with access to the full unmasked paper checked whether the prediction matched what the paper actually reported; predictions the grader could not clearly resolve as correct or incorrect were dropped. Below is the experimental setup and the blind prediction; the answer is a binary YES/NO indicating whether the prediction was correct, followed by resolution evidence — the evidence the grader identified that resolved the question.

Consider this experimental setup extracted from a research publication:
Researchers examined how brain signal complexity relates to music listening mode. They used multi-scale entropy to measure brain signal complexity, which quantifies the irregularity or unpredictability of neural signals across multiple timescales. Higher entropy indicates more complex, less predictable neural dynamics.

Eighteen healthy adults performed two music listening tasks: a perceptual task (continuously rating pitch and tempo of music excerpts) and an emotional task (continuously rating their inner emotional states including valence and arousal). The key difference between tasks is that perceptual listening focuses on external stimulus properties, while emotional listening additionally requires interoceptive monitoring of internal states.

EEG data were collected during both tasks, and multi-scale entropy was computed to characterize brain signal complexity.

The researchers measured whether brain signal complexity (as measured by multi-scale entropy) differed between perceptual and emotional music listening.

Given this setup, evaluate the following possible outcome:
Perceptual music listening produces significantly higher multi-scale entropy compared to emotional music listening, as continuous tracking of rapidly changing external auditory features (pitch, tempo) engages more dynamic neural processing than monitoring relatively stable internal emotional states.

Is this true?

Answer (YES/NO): NO